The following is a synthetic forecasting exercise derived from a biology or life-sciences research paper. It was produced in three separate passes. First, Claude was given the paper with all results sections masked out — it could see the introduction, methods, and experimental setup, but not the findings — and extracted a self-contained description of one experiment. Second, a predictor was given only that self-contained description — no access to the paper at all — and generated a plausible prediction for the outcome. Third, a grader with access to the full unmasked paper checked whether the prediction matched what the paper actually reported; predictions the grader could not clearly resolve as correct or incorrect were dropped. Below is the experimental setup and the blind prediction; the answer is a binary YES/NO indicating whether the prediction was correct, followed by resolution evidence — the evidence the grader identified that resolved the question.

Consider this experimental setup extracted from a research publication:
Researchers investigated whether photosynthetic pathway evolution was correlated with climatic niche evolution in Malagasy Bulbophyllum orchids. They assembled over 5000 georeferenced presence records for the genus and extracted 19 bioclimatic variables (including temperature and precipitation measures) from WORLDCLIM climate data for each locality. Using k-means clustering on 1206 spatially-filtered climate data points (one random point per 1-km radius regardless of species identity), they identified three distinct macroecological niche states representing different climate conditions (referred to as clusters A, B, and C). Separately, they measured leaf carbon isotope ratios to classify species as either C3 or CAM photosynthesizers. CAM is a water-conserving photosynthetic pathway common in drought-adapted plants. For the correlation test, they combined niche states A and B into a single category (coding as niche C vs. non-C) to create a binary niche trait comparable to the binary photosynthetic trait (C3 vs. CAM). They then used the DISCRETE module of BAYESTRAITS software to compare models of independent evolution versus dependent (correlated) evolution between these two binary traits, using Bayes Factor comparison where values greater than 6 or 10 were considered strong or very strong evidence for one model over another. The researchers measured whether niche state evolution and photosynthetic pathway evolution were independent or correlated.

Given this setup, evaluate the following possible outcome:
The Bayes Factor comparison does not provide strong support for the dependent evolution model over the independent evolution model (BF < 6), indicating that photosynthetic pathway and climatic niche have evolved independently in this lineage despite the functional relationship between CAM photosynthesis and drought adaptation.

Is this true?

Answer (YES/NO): NO